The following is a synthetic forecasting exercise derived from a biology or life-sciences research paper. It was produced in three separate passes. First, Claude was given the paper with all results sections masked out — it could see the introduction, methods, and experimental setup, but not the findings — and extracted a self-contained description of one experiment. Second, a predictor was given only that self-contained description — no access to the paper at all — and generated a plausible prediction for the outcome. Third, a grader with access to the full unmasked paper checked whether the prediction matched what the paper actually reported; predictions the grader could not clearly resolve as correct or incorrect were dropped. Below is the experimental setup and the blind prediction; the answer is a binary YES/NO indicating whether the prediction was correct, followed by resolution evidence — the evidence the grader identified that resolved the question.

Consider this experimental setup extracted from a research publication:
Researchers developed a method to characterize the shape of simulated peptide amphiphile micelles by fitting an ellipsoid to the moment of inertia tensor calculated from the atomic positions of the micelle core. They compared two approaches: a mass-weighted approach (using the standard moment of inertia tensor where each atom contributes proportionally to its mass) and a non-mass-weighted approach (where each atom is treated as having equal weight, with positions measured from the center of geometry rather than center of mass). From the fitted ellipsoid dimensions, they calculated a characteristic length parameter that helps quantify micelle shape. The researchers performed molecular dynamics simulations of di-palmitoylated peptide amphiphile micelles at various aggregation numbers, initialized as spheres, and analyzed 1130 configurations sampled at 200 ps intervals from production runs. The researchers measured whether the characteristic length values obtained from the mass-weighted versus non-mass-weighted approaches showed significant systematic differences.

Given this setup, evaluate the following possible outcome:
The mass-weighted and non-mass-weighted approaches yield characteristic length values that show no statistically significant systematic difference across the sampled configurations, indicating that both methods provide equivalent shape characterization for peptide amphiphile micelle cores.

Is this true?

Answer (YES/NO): YES